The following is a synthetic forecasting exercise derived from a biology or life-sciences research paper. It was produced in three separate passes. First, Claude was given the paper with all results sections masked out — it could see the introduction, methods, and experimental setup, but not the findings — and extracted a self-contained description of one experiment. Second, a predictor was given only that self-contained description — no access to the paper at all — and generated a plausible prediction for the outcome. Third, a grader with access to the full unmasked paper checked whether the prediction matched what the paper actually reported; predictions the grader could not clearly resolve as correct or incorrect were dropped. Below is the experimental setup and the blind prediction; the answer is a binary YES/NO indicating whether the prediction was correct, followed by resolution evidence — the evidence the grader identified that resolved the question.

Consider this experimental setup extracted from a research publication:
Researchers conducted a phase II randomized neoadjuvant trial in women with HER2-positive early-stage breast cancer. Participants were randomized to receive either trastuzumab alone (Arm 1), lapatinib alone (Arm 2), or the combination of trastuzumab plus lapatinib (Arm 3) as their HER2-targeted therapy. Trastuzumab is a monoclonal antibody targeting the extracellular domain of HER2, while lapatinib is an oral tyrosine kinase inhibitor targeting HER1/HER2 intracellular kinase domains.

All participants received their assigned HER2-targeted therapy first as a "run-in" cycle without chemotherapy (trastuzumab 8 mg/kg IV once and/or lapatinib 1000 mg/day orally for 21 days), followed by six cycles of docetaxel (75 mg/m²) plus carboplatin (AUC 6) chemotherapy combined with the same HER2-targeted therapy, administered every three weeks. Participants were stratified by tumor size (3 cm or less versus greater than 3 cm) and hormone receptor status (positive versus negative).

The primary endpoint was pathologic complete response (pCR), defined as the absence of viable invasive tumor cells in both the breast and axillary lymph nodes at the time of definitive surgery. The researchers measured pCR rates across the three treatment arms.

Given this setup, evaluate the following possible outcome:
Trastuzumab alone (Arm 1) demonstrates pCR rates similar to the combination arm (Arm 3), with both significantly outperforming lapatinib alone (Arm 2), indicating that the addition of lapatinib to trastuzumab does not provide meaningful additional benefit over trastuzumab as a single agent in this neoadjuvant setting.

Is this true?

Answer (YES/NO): NO